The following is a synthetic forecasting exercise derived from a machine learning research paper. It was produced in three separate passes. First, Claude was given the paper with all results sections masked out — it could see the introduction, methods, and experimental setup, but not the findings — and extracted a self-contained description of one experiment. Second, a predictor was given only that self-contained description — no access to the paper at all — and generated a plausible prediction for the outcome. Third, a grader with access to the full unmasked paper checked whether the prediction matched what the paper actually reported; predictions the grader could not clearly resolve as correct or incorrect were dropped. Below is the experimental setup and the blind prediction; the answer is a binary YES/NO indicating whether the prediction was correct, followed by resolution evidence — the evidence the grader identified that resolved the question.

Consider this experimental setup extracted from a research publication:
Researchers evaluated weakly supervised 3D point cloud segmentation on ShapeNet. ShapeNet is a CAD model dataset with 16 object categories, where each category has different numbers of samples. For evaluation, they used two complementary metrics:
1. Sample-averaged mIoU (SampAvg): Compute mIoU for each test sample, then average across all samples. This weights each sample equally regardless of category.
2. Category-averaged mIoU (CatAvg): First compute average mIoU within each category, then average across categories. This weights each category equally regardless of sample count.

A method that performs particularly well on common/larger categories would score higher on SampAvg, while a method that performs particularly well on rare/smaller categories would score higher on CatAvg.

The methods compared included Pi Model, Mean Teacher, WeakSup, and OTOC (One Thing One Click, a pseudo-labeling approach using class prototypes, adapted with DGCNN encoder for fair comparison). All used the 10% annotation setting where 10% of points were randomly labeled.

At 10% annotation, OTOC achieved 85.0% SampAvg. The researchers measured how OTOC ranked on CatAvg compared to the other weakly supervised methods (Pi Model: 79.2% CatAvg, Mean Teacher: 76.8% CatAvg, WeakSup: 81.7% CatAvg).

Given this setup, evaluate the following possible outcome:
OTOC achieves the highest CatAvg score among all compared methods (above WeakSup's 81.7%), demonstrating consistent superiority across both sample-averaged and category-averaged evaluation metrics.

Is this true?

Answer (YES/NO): YES